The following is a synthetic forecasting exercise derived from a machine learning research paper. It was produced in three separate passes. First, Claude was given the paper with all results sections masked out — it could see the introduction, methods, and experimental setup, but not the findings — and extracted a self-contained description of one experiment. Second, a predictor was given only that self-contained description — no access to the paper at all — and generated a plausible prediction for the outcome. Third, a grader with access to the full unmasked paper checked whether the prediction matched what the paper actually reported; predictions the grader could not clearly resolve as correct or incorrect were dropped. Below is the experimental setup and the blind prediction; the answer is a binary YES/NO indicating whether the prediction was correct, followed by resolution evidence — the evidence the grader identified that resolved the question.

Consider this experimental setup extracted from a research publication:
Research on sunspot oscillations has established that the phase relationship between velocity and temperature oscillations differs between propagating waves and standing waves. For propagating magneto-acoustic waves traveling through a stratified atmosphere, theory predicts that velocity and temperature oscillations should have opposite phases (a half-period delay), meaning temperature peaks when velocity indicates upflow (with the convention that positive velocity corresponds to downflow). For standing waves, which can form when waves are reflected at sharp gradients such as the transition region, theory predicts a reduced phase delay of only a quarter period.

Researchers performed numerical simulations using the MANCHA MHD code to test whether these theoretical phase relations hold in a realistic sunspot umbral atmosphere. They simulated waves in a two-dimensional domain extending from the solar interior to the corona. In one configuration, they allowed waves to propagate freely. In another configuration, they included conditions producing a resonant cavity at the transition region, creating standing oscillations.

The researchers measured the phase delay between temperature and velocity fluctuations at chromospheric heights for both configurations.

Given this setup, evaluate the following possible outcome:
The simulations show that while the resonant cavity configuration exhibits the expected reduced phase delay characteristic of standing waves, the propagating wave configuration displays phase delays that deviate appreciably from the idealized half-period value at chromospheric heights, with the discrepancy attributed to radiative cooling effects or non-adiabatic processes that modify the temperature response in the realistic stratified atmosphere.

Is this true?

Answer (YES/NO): NO